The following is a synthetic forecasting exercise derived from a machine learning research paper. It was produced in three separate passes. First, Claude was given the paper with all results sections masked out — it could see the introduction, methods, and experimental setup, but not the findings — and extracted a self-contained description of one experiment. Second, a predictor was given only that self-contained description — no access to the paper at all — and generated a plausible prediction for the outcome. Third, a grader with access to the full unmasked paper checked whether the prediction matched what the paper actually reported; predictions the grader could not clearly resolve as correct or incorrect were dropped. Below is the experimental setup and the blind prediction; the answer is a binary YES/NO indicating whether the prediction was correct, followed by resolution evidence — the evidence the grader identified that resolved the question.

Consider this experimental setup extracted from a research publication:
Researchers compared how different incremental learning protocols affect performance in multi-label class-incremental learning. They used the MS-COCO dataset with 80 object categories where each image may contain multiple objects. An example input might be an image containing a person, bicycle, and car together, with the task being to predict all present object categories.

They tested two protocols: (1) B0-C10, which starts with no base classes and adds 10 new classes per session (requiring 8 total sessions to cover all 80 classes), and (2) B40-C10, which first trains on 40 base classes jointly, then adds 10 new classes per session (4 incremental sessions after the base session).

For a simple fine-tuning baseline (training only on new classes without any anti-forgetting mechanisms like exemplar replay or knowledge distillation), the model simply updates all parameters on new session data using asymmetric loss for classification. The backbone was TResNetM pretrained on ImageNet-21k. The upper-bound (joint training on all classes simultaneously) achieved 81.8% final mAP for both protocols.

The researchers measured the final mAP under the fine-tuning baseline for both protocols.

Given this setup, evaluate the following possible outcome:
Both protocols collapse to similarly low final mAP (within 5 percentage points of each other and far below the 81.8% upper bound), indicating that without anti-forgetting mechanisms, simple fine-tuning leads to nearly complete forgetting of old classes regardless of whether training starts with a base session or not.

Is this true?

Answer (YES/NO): YES